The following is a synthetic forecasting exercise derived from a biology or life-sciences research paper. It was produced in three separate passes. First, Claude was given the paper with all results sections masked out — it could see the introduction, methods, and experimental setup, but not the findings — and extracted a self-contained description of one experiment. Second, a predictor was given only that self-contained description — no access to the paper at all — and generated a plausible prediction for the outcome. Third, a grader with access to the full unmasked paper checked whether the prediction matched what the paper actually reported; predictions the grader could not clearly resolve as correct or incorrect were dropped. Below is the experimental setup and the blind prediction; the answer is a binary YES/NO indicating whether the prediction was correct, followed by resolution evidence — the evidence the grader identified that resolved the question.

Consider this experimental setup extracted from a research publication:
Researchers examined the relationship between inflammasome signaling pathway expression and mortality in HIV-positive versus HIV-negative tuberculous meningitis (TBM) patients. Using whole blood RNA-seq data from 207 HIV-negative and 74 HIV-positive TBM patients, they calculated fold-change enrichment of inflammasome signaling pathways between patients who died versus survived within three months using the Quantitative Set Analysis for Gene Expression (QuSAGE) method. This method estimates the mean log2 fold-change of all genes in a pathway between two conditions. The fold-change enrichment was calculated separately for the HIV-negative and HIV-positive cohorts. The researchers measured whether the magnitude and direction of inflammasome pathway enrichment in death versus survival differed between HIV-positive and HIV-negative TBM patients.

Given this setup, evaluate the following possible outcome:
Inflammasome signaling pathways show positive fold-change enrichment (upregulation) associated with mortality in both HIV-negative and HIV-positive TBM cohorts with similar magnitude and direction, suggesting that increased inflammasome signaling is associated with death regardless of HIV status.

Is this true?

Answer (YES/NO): NO